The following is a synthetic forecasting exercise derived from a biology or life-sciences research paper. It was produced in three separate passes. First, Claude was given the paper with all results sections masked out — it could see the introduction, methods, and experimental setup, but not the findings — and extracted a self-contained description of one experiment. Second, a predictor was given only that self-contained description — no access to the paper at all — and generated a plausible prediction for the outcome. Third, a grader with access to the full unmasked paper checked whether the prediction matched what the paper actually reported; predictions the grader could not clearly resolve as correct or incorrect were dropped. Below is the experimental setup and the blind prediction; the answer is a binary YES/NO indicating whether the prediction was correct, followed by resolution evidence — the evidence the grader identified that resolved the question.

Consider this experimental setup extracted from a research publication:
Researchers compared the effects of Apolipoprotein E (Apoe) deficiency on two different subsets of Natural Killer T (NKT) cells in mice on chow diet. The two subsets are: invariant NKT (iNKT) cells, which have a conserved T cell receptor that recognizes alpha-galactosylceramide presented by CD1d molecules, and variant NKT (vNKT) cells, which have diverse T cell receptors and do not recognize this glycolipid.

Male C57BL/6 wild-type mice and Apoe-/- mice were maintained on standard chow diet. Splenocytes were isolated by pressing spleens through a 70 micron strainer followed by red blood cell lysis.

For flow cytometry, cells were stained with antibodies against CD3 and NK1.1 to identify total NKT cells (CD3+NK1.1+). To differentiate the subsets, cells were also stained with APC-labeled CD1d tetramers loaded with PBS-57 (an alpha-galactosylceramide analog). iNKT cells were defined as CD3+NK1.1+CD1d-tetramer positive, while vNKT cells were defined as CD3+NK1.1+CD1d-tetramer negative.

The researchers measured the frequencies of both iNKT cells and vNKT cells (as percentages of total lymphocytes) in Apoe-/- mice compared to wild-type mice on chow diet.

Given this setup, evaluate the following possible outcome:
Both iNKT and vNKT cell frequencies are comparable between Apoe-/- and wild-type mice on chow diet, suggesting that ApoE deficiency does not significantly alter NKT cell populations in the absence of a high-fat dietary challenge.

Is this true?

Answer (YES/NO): NO